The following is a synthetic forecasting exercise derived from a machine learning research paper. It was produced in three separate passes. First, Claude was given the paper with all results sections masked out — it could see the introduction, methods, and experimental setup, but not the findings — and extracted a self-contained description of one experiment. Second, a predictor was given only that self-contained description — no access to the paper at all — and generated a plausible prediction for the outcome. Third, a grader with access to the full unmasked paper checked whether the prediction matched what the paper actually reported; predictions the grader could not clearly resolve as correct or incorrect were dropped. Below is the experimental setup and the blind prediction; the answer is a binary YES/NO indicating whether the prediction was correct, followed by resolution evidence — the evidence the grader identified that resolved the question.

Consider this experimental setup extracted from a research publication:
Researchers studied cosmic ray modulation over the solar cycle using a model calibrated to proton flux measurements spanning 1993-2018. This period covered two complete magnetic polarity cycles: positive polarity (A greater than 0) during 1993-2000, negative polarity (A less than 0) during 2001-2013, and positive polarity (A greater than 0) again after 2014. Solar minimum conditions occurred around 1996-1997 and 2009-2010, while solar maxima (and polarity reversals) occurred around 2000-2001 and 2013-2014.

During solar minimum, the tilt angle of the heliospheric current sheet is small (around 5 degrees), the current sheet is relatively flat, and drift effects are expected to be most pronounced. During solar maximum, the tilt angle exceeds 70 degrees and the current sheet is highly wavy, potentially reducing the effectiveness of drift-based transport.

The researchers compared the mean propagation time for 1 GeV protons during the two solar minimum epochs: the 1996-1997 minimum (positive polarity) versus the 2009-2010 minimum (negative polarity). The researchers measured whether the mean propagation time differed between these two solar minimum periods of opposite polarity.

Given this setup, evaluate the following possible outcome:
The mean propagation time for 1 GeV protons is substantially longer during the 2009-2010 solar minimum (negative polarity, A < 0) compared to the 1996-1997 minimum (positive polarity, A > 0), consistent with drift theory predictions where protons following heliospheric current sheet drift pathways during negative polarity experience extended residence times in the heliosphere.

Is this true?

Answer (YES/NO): YES